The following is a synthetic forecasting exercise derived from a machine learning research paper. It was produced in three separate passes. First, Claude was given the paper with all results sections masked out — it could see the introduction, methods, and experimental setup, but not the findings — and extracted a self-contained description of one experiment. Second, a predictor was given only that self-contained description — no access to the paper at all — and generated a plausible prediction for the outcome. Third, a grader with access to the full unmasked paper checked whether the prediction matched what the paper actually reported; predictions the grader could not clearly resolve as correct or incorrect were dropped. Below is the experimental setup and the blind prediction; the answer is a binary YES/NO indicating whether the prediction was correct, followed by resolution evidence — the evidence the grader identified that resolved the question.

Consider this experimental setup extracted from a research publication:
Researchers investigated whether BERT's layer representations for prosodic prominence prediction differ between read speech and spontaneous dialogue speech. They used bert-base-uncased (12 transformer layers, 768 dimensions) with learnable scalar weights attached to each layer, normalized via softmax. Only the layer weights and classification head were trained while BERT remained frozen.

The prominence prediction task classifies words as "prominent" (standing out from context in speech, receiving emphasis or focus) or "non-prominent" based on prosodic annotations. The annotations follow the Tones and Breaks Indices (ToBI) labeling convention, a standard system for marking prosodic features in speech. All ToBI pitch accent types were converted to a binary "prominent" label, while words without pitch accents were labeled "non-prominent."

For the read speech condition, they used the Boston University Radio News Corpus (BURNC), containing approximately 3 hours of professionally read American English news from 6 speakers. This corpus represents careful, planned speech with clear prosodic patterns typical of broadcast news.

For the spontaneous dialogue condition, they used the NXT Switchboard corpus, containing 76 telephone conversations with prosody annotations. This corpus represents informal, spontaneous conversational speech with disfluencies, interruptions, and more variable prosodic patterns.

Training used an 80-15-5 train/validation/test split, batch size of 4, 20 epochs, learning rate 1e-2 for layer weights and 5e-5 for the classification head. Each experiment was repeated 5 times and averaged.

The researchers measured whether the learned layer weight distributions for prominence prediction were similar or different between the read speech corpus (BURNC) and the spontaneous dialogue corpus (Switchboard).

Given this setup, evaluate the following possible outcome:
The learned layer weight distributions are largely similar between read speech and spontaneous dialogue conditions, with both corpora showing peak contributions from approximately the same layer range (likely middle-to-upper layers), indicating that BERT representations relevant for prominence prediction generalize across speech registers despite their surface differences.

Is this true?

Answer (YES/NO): NO